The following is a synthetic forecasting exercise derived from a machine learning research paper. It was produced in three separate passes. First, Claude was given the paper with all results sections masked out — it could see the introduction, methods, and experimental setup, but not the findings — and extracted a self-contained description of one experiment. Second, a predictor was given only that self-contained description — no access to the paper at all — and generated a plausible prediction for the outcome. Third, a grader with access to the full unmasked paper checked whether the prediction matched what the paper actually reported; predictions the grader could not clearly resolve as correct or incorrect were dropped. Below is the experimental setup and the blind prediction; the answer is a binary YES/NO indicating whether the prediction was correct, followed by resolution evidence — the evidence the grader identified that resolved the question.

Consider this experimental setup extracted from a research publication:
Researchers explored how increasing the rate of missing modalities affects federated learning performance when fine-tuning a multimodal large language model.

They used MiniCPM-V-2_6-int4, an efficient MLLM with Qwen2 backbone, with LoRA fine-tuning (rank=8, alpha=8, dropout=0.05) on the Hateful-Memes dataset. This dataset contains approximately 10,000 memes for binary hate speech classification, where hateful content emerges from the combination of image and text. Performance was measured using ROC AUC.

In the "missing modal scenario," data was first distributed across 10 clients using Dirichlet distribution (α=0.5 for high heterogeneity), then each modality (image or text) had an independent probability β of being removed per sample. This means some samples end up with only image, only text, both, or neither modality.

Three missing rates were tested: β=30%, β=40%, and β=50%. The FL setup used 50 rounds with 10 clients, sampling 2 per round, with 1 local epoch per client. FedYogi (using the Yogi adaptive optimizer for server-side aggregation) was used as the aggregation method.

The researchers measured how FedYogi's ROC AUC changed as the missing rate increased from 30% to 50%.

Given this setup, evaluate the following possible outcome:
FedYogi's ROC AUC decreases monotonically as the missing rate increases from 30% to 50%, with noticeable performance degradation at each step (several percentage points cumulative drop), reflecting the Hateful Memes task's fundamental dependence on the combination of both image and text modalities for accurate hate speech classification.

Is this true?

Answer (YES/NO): NO